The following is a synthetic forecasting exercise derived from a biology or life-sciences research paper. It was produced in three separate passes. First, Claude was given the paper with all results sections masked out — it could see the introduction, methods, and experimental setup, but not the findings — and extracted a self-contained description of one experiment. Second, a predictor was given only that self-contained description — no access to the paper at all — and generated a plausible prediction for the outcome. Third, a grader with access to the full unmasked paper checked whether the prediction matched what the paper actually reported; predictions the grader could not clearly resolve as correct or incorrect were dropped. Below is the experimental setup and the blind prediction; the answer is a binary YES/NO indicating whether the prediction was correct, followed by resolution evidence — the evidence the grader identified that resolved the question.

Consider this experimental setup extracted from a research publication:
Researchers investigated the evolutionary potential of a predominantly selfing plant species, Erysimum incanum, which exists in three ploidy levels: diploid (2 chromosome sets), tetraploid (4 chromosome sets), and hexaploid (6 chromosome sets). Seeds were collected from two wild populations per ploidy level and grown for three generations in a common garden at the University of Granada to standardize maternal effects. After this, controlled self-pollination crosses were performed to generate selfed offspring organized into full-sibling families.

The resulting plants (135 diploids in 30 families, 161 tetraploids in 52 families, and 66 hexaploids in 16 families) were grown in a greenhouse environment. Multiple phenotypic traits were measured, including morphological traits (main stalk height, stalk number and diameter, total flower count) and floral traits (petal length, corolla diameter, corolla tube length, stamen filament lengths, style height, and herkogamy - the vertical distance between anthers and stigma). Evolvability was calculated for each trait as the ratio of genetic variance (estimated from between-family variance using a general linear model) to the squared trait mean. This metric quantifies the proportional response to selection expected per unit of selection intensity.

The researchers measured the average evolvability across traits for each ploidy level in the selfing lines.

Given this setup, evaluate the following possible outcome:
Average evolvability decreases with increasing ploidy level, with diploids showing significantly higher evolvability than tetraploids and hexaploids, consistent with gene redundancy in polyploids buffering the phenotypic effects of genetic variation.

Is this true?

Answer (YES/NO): NO